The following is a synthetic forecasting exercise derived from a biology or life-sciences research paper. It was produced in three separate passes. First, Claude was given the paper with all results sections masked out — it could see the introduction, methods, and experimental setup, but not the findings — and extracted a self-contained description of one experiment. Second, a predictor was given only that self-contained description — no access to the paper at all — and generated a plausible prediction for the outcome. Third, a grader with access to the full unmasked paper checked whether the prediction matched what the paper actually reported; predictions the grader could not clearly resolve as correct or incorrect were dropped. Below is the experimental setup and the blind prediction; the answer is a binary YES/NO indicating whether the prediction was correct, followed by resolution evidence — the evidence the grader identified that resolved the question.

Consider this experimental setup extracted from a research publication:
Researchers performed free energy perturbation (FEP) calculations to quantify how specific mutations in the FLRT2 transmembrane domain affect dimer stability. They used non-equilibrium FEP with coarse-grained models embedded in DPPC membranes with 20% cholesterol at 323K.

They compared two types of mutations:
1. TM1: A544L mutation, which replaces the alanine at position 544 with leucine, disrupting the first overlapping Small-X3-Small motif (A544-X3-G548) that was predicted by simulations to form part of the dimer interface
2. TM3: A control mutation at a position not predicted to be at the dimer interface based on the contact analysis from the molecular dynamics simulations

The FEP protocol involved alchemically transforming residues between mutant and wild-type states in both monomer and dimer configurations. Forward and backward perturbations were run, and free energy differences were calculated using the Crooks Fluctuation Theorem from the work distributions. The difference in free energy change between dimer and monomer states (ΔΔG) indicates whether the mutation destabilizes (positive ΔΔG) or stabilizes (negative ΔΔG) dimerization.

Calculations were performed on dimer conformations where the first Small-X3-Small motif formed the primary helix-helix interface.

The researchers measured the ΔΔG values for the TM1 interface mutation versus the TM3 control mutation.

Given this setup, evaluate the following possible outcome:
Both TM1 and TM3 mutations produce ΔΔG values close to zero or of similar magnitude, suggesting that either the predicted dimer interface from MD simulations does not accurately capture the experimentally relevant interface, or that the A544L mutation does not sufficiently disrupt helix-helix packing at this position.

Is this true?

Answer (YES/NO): NO